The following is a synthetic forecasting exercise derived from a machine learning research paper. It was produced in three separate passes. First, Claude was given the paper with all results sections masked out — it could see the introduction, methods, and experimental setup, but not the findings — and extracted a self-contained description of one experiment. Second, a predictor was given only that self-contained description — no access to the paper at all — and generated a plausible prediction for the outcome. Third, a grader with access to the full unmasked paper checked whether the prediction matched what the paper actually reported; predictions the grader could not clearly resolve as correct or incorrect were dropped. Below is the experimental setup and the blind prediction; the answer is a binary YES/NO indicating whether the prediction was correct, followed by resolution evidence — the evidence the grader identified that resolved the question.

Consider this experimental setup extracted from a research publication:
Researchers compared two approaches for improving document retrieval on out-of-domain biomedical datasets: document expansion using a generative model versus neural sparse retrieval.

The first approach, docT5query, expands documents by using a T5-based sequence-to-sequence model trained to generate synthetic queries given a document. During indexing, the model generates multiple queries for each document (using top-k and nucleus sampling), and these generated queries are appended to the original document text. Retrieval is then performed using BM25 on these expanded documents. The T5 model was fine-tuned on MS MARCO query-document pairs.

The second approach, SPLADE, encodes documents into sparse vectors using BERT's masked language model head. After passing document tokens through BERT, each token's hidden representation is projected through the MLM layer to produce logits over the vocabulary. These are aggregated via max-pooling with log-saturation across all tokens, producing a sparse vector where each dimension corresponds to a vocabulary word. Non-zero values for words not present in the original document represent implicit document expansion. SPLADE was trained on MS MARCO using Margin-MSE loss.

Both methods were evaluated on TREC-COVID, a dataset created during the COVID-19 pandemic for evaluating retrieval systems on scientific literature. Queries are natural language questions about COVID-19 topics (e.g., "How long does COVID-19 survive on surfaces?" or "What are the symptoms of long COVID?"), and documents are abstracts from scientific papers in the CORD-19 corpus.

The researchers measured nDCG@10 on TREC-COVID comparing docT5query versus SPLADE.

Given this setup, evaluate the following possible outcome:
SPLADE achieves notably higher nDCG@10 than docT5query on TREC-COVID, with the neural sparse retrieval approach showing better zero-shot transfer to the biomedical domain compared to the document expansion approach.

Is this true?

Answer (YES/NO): NO